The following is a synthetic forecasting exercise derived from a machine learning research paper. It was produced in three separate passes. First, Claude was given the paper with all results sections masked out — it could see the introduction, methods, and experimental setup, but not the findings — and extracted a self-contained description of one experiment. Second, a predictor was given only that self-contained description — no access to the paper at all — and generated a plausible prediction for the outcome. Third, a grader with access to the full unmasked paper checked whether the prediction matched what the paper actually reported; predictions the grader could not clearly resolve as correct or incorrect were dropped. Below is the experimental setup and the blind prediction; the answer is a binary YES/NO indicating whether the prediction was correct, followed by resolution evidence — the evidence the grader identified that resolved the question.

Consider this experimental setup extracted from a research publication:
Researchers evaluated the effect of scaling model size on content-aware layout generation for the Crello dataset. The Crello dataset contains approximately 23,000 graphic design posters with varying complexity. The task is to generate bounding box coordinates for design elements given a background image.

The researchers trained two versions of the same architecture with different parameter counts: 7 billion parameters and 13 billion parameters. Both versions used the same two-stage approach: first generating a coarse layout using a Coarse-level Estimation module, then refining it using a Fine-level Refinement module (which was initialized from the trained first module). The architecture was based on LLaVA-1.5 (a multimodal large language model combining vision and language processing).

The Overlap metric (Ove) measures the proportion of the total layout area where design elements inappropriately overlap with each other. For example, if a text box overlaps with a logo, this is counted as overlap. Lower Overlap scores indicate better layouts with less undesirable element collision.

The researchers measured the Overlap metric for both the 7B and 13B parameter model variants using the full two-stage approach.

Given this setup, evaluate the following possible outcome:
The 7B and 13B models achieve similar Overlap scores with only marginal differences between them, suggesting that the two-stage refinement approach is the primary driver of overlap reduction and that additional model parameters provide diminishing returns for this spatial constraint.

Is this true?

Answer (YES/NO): NO